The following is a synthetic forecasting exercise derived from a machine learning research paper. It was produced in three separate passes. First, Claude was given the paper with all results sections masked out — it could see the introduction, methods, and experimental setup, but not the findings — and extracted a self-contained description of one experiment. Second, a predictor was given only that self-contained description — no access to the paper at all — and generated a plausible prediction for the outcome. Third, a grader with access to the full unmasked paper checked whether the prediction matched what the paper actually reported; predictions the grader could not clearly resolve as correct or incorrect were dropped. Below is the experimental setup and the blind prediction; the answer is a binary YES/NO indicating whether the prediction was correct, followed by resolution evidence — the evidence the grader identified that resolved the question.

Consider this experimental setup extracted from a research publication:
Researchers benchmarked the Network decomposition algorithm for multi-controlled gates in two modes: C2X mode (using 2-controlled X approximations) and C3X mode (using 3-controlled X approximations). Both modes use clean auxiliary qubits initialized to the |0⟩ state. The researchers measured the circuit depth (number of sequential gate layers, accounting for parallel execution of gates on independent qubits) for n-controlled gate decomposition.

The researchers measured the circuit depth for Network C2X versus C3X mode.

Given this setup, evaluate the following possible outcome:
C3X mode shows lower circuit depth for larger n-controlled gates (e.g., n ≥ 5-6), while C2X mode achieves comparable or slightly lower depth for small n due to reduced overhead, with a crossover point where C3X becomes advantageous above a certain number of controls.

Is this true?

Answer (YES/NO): NO